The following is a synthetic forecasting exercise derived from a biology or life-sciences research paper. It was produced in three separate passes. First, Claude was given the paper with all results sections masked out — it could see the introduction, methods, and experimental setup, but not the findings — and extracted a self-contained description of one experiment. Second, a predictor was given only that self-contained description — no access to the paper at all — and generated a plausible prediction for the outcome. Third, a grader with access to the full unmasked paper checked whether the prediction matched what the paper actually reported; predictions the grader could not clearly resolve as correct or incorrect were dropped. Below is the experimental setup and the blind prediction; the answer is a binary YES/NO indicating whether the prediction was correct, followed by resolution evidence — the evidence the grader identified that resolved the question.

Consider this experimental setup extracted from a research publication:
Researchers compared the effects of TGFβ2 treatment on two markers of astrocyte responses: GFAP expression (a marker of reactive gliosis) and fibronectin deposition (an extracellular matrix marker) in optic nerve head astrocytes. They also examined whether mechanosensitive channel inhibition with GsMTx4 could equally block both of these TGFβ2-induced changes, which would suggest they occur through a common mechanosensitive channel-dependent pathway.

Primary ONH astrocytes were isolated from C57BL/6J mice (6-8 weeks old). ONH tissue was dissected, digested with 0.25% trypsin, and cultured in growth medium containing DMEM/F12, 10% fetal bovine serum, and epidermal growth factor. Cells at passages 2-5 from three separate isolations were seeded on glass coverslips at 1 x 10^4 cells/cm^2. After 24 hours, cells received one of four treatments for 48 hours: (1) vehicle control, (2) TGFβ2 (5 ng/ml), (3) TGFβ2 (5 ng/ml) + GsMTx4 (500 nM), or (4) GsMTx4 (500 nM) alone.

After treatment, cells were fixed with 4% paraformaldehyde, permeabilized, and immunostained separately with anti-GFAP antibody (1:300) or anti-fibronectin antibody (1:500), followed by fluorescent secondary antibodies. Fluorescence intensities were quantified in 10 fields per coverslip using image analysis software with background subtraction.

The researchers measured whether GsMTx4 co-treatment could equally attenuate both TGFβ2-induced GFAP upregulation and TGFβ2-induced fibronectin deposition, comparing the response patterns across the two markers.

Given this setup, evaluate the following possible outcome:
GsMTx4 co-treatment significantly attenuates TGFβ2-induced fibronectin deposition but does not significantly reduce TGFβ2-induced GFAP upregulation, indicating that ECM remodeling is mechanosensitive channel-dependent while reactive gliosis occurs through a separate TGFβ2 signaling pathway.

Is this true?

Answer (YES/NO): NO